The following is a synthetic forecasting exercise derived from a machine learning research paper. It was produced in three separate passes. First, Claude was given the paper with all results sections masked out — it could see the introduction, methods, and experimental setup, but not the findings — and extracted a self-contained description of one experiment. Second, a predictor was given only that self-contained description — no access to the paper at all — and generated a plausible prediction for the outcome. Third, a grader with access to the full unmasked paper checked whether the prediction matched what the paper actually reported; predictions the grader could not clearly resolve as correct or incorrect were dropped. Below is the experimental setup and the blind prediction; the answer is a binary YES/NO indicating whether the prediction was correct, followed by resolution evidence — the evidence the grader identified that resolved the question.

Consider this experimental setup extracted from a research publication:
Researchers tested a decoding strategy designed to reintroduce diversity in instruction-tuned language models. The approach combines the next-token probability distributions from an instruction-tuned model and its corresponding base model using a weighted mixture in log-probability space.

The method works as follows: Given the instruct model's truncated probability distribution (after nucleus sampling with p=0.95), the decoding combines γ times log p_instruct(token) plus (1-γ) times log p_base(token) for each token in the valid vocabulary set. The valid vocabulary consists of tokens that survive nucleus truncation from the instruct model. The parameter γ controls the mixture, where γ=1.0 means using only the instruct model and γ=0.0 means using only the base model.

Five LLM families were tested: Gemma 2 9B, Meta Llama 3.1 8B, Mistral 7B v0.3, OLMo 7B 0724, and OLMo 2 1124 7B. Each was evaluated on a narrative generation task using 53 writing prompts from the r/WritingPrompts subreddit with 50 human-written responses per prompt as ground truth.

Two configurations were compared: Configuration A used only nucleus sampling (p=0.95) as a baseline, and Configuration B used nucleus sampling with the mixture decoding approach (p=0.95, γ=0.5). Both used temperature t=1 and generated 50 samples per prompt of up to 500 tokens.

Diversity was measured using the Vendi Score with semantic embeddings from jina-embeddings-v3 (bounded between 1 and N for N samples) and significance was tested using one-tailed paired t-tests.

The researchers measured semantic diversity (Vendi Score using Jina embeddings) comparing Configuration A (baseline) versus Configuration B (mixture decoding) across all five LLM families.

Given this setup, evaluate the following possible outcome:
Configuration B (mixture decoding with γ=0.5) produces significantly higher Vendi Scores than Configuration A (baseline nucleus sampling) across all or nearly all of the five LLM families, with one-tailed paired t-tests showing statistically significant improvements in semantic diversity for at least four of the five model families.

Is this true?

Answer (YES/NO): YES